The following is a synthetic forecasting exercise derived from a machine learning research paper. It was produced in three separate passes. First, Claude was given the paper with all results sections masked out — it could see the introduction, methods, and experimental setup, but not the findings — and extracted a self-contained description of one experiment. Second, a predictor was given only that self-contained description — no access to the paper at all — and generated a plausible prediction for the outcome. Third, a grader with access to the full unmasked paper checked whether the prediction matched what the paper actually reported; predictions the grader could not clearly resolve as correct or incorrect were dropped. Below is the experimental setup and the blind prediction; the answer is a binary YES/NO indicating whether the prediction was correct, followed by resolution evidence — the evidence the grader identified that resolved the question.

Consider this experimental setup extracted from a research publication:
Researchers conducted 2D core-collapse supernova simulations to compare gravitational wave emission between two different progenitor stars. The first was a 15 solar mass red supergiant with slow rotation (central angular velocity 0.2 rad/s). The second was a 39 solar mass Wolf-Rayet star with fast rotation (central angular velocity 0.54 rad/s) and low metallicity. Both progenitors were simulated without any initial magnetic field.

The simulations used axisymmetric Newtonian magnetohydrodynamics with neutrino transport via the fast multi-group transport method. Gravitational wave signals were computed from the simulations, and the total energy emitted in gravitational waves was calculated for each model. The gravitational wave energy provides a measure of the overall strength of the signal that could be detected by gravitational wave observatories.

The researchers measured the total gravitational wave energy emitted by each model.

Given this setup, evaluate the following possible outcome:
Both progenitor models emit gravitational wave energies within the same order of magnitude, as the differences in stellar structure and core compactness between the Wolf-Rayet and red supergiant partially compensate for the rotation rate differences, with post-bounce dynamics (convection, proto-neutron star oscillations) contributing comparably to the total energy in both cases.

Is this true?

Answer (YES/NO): NO